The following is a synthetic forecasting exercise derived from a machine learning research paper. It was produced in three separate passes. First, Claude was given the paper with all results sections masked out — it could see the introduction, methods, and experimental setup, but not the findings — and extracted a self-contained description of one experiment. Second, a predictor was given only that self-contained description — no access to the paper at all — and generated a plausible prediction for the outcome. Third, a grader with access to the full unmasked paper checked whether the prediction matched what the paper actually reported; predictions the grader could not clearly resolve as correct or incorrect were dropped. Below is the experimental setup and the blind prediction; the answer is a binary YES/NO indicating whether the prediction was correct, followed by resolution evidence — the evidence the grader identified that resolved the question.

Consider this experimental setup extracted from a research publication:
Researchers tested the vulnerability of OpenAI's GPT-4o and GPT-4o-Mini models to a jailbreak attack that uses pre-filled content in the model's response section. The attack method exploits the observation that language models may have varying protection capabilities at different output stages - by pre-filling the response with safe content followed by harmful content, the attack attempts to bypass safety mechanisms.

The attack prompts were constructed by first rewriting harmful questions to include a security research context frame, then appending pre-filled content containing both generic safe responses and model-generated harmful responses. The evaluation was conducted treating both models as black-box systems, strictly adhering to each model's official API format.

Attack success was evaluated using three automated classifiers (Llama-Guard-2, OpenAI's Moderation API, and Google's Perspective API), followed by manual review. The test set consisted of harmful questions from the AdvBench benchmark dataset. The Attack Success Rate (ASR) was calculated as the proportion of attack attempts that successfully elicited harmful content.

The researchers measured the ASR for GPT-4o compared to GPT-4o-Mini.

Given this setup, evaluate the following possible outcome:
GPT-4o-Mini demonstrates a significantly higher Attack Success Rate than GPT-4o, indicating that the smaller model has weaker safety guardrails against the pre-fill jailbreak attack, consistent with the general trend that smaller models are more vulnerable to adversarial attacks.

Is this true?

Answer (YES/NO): NO